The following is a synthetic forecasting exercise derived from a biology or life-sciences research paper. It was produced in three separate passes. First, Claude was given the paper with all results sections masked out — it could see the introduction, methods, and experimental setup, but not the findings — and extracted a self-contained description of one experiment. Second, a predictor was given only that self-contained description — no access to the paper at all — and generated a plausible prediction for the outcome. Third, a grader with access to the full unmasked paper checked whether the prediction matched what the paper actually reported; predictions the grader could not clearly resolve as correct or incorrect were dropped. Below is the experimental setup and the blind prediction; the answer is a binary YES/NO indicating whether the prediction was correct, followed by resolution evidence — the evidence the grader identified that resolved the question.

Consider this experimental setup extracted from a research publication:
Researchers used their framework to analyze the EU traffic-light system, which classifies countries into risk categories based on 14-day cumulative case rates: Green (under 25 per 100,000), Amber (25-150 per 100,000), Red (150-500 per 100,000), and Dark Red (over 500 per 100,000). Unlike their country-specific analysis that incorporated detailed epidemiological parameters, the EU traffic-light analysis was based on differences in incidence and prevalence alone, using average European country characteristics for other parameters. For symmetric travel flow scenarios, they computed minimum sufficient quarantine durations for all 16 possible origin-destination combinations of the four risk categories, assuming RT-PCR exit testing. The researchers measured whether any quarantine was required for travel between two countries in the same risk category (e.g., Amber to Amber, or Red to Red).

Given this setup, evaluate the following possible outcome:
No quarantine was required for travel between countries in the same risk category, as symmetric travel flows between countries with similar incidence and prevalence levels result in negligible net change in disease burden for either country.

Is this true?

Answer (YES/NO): YES